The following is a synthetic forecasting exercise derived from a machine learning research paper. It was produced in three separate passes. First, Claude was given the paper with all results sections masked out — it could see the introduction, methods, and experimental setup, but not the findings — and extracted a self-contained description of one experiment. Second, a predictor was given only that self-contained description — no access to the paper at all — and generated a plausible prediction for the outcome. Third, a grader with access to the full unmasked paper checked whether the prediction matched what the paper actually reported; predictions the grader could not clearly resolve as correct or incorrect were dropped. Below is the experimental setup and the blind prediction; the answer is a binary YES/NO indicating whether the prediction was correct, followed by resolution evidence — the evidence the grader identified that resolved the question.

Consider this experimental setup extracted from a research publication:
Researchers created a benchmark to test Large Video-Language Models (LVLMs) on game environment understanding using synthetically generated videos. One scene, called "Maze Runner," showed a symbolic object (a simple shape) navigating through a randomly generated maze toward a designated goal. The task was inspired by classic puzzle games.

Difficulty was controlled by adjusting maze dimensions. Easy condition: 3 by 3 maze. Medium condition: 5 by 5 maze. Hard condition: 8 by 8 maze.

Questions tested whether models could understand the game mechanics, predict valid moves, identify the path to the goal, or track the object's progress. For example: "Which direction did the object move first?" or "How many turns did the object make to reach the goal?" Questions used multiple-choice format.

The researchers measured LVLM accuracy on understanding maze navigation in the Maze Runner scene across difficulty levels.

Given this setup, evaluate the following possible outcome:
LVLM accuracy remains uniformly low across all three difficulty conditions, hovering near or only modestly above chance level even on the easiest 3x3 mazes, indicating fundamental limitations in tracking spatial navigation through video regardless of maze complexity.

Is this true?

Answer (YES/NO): NO